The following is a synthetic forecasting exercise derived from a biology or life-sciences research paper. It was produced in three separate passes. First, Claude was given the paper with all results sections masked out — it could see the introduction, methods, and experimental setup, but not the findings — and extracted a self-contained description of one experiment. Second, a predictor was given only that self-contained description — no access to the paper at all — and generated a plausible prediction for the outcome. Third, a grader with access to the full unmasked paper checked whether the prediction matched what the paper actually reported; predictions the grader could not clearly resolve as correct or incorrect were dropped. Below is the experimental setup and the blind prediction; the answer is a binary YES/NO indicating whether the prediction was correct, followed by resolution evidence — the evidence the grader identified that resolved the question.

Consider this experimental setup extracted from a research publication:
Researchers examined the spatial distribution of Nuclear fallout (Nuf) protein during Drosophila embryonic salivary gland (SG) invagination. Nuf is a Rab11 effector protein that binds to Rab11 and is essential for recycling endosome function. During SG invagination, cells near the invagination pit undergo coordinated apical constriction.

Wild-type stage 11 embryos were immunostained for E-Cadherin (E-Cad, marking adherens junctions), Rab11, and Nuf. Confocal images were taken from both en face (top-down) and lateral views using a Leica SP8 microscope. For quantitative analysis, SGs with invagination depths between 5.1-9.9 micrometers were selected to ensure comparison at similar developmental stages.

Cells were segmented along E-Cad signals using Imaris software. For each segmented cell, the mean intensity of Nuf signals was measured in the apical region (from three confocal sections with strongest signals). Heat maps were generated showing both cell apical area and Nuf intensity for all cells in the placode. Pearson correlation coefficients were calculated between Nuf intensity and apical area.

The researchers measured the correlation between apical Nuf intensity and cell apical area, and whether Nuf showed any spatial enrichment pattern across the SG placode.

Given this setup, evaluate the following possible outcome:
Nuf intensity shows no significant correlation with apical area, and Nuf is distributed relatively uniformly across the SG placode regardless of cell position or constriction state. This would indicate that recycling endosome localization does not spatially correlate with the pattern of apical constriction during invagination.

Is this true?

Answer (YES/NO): NO